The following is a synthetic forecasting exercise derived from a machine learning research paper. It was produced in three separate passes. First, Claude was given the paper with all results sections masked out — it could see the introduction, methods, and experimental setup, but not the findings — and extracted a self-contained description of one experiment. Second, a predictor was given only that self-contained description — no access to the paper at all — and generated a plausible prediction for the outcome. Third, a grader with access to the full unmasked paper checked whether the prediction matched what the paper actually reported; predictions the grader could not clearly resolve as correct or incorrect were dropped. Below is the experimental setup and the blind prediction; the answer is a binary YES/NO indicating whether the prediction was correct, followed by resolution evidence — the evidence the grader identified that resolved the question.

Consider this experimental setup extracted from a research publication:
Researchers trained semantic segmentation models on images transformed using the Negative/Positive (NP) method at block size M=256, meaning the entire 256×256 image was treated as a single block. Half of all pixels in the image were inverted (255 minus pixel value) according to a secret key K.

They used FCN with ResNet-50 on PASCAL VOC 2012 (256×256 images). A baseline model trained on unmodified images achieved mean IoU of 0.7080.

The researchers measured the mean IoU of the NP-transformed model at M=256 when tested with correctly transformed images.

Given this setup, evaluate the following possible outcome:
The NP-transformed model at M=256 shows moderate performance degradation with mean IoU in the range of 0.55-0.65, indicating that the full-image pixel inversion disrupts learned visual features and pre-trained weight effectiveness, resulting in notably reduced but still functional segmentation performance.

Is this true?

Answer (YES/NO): NO